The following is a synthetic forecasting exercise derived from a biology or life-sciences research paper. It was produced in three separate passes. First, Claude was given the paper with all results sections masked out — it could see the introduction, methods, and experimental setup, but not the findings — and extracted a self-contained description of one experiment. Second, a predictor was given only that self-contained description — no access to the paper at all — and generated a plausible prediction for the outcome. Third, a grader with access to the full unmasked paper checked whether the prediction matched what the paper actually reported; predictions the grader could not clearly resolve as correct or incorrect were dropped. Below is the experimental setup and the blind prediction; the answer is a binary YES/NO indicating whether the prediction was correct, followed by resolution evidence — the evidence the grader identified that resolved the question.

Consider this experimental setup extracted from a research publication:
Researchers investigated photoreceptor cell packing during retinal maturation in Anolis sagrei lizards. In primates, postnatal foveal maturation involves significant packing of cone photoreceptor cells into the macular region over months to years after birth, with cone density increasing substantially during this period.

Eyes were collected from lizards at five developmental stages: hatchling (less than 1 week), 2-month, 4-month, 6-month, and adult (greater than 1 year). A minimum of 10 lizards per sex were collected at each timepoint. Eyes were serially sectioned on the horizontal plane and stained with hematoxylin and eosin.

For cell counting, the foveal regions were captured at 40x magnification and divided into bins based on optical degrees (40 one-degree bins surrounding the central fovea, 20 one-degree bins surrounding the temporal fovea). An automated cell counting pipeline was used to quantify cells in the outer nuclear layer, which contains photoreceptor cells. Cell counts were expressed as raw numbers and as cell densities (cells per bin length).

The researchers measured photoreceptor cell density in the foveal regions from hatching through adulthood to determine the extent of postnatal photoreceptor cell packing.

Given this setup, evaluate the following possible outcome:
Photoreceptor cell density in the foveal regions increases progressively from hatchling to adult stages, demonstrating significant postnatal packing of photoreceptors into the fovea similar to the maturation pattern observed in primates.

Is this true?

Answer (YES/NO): NO